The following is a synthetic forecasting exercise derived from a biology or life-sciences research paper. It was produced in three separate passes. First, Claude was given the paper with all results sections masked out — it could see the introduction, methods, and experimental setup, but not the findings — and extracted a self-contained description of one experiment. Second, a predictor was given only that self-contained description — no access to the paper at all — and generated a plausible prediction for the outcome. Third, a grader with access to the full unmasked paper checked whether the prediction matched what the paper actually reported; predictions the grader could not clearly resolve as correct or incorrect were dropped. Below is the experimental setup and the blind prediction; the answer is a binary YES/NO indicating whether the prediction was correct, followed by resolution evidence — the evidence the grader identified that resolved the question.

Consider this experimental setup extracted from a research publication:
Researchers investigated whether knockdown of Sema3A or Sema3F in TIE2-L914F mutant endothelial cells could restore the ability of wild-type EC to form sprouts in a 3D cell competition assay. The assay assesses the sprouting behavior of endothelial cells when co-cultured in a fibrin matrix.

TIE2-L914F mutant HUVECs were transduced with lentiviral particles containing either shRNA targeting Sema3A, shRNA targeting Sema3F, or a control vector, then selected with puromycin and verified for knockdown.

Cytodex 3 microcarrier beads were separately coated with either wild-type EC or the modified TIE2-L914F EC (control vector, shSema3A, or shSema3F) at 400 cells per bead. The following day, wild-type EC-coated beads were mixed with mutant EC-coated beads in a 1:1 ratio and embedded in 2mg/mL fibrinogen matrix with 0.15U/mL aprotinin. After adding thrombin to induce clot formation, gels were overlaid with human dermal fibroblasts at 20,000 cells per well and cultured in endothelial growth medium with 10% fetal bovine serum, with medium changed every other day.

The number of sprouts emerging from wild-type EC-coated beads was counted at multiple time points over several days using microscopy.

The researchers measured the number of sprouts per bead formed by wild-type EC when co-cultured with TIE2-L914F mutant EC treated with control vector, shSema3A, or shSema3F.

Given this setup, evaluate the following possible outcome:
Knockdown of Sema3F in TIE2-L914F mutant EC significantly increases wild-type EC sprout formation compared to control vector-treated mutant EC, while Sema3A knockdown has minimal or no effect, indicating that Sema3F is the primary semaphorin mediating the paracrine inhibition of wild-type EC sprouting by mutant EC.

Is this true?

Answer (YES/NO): NO